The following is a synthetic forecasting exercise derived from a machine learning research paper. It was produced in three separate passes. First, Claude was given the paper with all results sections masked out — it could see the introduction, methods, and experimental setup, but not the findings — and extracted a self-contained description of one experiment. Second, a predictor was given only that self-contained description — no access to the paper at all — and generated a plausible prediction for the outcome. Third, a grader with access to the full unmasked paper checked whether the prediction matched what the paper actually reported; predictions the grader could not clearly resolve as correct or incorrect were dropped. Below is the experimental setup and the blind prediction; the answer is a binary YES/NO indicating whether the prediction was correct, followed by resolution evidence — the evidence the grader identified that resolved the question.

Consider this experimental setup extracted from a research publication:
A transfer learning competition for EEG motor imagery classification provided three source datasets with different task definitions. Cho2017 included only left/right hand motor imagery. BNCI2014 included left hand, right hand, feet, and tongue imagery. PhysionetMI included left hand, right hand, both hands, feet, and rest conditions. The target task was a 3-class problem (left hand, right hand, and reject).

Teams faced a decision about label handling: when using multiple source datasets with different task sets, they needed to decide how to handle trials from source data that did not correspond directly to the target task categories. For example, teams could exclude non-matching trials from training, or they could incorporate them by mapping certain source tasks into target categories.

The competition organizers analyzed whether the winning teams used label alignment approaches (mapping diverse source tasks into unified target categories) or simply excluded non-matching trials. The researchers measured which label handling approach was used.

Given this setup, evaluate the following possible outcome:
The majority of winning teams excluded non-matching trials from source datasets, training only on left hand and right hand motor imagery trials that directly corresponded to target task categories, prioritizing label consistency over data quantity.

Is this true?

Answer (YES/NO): NO